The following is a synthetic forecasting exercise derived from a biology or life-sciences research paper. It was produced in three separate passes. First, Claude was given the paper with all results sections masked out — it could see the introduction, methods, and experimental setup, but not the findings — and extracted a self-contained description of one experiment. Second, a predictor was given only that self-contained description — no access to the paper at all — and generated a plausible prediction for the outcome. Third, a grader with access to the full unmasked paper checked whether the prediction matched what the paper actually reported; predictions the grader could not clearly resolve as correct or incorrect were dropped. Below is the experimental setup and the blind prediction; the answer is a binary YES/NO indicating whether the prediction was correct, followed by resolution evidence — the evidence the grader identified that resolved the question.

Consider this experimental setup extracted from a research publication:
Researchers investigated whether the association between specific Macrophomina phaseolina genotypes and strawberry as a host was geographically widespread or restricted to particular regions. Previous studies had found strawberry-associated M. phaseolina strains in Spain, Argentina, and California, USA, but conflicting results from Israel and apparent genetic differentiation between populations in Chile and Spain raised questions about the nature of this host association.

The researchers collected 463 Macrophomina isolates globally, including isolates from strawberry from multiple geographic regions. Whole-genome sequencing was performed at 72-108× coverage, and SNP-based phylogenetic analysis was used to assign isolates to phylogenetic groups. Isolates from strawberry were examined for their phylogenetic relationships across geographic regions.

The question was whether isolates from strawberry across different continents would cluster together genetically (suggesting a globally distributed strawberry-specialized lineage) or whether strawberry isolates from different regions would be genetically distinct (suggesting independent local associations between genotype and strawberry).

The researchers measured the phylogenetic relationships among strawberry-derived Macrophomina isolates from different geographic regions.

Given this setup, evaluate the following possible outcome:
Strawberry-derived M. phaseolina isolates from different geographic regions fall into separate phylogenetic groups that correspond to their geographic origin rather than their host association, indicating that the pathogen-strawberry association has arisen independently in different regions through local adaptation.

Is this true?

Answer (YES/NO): NO